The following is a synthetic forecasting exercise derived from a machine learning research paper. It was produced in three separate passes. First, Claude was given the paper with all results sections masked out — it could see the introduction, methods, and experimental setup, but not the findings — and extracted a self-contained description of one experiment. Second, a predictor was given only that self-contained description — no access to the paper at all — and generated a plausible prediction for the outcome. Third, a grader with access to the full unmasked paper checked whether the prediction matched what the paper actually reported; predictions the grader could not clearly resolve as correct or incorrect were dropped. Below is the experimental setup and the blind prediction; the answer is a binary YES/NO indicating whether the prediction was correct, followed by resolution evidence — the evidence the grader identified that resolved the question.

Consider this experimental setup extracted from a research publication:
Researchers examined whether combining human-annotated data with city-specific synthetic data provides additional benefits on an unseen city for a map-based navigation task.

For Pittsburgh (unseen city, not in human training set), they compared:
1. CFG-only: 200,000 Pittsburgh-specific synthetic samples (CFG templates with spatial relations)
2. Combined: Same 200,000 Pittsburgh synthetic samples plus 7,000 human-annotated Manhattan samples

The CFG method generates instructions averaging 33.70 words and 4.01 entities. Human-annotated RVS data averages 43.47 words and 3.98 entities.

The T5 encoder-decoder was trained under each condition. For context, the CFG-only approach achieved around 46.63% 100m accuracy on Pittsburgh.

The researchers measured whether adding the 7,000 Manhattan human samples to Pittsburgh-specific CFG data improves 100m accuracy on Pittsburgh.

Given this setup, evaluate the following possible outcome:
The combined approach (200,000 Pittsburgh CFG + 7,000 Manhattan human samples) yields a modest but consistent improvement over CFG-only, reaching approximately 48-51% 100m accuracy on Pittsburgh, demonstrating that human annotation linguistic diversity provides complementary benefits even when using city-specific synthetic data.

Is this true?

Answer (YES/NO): NO